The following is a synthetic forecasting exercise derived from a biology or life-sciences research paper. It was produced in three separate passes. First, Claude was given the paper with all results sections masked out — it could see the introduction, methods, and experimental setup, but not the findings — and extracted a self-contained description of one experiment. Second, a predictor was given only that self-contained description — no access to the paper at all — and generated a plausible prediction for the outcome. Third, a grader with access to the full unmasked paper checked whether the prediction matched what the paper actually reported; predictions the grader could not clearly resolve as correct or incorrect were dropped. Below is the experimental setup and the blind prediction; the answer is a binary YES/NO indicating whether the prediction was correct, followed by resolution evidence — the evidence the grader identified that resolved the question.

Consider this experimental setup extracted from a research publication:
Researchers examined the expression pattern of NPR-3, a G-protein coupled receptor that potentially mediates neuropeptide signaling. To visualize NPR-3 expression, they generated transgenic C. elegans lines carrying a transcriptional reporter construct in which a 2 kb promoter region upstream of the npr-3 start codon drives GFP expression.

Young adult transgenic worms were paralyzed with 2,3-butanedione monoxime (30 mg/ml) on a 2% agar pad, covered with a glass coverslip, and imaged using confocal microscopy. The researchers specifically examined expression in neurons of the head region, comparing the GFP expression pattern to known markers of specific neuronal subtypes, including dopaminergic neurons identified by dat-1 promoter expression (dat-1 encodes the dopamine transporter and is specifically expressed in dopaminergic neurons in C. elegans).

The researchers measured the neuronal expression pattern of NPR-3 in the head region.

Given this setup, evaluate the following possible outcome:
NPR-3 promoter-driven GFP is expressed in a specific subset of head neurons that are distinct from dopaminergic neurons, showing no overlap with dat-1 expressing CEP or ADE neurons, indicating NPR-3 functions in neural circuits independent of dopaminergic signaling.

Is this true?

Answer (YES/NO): NO